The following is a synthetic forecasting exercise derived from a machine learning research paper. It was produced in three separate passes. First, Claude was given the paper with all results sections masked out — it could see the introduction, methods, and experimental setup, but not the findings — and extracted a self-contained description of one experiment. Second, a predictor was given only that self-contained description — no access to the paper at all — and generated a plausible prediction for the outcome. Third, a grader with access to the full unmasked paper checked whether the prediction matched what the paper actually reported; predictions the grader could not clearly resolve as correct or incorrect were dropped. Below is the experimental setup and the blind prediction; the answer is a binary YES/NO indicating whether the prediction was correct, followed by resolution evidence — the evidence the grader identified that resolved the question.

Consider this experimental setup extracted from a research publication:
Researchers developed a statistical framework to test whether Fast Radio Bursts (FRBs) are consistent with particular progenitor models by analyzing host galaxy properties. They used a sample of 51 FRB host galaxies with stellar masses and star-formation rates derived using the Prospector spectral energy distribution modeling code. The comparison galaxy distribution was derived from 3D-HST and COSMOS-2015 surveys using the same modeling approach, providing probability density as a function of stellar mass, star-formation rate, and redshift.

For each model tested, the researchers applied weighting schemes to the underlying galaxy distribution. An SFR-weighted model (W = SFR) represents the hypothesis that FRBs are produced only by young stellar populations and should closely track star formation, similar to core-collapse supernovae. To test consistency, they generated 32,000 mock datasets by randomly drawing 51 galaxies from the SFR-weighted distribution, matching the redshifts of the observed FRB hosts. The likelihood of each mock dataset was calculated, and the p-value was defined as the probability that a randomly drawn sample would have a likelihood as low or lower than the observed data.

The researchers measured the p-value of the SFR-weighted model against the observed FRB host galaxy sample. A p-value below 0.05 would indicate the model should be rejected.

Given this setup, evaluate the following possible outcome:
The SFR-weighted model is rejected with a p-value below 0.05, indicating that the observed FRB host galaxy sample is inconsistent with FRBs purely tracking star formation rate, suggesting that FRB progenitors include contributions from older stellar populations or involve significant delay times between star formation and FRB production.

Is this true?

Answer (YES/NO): YES